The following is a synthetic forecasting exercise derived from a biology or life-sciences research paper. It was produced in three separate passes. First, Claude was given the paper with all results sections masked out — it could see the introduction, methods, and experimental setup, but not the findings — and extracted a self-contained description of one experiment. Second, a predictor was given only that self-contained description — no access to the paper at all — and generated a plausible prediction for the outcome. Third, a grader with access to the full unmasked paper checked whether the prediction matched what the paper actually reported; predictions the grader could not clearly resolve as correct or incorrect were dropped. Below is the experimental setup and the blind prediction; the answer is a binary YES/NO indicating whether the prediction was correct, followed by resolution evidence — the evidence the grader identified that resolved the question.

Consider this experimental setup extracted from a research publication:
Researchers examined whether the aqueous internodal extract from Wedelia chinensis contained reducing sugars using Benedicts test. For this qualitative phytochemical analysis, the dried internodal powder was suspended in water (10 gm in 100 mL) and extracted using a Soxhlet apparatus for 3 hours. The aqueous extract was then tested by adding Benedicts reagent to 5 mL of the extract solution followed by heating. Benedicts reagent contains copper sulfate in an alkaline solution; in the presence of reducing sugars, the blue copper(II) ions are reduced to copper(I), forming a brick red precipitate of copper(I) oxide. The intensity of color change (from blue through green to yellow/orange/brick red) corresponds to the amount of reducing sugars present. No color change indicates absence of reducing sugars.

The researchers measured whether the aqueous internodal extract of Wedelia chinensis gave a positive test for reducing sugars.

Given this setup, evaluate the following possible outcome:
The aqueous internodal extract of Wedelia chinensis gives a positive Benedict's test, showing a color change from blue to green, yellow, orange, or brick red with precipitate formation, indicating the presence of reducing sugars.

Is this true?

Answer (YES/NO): NO